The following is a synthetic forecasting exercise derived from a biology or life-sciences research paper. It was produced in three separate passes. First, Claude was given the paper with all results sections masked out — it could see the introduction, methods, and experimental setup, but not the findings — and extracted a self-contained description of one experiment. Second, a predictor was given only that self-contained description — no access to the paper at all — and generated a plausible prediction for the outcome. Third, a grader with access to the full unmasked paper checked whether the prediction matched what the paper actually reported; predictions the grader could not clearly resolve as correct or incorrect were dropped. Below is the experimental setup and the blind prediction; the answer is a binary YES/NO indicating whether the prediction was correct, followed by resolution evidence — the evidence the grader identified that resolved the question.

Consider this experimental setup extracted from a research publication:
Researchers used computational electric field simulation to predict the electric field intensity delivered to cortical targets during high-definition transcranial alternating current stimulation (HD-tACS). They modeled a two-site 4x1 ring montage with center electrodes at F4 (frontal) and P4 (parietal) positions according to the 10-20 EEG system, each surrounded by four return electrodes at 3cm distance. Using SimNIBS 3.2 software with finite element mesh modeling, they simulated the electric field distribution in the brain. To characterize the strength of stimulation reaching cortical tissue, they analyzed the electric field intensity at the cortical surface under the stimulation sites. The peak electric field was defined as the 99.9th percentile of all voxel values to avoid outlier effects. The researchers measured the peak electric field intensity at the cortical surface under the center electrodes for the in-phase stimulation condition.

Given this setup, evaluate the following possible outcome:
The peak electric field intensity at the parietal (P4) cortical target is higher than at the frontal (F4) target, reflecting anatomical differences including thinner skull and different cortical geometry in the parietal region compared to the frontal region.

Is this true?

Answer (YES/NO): NO